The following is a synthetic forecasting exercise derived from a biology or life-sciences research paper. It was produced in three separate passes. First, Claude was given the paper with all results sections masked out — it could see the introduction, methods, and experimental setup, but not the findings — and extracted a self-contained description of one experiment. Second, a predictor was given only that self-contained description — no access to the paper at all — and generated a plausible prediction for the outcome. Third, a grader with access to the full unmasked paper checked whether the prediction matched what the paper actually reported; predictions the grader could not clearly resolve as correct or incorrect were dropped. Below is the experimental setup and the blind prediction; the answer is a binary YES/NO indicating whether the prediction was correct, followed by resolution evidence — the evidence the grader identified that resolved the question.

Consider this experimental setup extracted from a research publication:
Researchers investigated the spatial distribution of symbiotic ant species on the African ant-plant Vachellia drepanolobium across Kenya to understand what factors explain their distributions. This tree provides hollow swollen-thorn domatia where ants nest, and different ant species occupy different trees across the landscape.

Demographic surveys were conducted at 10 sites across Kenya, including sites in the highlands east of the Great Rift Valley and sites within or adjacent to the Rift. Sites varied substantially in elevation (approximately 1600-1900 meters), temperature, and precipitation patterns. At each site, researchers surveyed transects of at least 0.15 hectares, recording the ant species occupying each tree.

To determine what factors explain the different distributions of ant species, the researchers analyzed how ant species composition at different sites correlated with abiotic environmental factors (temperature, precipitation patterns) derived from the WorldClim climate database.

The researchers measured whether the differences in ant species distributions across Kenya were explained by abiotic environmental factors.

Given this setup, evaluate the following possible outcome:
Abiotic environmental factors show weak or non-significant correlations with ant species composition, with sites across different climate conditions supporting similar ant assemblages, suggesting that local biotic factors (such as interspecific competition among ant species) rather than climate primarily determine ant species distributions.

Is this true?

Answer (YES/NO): NO